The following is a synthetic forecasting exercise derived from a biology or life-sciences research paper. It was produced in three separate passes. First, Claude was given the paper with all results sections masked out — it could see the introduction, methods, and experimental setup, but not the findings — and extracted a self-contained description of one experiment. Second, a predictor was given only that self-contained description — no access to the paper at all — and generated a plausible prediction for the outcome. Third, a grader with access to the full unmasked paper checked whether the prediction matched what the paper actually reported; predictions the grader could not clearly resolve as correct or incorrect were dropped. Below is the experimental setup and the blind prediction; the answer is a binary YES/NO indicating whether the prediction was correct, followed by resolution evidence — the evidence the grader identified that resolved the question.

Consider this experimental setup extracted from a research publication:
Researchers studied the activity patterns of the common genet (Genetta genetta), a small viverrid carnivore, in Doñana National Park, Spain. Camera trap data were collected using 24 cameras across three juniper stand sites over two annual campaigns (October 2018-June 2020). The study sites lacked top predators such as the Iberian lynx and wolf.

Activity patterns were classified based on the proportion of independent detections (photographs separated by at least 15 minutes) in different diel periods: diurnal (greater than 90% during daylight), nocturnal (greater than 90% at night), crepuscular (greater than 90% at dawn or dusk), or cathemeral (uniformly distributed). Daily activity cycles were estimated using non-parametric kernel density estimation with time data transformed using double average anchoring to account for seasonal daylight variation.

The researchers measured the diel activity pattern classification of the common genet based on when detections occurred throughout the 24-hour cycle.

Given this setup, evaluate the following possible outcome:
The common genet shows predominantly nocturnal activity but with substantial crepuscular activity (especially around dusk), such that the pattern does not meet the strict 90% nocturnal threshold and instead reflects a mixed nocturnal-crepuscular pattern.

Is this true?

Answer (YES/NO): NO